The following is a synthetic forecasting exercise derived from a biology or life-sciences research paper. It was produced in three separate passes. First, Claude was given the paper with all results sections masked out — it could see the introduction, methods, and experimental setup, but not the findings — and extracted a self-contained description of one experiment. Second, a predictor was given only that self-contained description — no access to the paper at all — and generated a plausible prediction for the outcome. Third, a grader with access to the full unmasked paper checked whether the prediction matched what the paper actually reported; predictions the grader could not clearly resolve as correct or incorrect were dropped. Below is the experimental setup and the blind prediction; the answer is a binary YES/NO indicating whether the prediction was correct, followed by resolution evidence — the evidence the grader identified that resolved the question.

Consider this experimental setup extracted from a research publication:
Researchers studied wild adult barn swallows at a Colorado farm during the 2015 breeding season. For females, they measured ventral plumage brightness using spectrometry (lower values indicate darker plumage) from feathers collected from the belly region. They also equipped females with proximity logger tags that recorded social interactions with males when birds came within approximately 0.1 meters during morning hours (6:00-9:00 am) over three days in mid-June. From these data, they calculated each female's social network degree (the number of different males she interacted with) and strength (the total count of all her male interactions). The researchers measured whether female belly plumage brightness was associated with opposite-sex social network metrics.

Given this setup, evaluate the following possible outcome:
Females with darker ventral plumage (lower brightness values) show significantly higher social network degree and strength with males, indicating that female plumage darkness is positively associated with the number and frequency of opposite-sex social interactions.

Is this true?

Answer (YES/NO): NO